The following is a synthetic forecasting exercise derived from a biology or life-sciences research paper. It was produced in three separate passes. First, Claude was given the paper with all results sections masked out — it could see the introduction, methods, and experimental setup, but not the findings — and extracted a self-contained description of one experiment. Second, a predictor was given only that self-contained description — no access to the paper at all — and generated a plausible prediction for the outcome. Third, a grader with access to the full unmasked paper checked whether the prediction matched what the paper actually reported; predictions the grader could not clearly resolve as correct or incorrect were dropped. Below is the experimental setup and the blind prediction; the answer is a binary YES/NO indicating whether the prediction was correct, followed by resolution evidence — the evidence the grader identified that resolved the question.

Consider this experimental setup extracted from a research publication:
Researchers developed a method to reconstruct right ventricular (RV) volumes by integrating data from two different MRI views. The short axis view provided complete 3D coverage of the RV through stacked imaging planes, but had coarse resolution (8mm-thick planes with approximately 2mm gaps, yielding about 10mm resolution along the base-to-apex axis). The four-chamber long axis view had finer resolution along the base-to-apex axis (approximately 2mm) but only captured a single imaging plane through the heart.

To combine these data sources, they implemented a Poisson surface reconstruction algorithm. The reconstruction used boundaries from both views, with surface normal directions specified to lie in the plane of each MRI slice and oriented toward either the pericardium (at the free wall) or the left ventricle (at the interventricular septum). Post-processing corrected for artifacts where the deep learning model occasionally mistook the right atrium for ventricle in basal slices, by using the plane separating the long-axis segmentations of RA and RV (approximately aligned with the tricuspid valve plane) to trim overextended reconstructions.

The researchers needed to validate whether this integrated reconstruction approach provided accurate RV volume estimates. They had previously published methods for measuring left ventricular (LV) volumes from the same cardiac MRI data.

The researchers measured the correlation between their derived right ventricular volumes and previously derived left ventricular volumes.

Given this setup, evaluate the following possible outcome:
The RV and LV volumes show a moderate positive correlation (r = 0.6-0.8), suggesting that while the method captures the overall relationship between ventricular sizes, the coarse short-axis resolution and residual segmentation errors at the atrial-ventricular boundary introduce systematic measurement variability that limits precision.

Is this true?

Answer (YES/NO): NO